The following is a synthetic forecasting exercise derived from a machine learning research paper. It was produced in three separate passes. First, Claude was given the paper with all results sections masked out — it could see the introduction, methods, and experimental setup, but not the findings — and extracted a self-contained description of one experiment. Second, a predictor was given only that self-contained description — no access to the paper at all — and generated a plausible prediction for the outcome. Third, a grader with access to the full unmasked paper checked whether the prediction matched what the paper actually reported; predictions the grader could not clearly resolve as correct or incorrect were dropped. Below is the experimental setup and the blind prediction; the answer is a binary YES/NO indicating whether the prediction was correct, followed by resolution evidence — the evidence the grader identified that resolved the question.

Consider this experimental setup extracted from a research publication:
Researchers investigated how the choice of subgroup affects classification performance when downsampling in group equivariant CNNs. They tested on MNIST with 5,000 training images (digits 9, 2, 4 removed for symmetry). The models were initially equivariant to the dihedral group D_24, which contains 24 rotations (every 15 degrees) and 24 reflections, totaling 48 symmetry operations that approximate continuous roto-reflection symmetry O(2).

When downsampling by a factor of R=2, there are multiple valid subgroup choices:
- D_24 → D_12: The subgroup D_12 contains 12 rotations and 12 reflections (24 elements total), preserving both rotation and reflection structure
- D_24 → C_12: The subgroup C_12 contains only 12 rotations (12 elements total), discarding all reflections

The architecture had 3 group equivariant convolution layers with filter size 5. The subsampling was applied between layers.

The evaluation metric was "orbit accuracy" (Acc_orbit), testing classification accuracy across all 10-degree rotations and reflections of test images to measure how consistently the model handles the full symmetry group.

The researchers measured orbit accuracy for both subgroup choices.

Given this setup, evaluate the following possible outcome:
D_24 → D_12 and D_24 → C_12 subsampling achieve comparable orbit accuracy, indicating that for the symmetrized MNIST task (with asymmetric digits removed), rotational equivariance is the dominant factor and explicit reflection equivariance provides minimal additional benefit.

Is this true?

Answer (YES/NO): NO